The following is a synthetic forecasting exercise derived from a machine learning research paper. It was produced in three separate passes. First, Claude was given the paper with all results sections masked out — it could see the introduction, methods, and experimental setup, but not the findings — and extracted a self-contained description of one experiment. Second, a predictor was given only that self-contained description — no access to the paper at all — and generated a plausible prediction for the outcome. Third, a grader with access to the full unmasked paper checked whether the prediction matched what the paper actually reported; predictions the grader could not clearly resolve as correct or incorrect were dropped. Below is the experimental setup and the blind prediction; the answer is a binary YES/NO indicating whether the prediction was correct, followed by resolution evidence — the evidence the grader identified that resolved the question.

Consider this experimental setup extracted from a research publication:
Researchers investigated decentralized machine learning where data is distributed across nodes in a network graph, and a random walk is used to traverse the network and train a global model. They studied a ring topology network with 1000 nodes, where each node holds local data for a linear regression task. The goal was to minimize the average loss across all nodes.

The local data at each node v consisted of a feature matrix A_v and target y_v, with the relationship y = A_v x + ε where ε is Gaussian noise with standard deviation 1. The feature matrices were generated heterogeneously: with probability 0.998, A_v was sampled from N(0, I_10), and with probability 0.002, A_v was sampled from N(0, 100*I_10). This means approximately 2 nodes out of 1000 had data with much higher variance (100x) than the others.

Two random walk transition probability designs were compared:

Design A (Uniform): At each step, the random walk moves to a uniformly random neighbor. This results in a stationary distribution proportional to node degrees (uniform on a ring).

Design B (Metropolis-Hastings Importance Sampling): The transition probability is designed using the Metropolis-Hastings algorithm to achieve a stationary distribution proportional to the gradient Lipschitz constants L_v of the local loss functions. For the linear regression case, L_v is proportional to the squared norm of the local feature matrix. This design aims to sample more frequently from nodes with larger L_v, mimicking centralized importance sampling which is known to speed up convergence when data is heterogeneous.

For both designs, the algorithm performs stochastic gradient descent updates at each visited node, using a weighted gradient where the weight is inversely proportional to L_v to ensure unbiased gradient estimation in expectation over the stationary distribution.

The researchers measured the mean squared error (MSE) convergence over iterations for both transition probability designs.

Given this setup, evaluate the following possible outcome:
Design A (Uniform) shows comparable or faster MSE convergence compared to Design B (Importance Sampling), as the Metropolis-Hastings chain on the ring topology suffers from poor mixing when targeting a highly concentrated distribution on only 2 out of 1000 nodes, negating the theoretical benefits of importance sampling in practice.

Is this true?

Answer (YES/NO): YES